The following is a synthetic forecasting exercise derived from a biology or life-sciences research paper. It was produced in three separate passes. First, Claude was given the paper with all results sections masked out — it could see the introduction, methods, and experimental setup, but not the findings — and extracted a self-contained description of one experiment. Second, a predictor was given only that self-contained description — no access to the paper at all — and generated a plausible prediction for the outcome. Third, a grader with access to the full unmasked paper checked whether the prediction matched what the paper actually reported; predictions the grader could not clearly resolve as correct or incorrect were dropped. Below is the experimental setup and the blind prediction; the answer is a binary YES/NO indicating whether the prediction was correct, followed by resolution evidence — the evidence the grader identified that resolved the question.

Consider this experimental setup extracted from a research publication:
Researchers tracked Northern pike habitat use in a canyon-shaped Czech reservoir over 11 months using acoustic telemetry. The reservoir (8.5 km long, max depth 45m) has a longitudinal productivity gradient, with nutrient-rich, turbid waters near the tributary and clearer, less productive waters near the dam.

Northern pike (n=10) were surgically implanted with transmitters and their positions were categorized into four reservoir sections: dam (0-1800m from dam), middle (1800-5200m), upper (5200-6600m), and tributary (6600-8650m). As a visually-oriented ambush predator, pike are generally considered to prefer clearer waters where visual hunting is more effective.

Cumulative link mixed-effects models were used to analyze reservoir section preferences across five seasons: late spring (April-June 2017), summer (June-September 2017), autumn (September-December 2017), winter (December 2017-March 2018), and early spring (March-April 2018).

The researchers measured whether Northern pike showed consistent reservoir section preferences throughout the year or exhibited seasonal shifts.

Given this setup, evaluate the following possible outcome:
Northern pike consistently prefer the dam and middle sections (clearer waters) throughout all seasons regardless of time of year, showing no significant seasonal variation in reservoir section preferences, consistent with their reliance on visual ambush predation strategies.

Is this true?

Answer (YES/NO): NO